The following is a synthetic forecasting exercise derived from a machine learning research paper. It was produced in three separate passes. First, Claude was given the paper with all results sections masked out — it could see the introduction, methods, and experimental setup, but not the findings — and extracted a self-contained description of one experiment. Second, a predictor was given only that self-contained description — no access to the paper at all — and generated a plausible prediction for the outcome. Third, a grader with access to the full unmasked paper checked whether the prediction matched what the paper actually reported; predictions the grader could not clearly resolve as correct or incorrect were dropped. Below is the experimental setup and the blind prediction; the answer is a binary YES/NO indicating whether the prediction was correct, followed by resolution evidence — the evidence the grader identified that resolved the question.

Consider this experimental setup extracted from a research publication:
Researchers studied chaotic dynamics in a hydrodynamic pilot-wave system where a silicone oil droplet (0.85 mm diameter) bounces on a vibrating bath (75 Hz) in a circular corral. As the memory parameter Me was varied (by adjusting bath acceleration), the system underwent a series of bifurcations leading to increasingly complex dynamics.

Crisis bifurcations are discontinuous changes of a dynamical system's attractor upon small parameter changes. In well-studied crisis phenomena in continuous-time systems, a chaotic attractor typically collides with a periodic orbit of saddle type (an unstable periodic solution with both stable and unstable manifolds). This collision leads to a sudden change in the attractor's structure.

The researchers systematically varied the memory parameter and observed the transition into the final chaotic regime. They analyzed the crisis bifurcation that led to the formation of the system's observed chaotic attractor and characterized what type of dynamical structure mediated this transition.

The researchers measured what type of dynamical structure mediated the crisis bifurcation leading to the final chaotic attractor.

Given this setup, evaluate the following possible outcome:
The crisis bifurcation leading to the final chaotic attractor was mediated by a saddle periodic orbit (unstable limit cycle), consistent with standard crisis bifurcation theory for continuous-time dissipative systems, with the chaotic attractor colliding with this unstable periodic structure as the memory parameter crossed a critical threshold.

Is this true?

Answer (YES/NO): NO